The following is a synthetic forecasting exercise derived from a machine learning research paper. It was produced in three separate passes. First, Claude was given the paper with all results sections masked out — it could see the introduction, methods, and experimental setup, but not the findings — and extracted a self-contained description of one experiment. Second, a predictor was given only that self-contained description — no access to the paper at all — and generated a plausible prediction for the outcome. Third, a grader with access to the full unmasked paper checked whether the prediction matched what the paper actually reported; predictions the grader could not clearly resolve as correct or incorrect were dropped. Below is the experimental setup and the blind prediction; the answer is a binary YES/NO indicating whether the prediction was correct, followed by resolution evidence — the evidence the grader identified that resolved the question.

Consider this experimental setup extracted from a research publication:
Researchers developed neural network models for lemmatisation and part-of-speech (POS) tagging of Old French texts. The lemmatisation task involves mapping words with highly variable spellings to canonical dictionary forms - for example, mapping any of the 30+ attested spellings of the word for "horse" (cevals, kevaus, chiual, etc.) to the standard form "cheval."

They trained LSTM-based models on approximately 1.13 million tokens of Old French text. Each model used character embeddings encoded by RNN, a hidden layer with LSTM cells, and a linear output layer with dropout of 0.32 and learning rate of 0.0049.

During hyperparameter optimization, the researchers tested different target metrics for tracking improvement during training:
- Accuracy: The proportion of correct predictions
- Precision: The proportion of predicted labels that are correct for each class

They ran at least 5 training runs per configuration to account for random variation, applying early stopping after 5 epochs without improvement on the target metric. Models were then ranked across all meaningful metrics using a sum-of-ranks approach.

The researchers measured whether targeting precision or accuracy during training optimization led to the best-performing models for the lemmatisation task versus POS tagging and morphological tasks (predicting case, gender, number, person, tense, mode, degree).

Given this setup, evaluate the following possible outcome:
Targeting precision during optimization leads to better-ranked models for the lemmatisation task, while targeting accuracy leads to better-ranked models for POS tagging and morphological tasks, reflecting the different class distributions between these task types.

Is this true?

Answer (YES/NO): YES